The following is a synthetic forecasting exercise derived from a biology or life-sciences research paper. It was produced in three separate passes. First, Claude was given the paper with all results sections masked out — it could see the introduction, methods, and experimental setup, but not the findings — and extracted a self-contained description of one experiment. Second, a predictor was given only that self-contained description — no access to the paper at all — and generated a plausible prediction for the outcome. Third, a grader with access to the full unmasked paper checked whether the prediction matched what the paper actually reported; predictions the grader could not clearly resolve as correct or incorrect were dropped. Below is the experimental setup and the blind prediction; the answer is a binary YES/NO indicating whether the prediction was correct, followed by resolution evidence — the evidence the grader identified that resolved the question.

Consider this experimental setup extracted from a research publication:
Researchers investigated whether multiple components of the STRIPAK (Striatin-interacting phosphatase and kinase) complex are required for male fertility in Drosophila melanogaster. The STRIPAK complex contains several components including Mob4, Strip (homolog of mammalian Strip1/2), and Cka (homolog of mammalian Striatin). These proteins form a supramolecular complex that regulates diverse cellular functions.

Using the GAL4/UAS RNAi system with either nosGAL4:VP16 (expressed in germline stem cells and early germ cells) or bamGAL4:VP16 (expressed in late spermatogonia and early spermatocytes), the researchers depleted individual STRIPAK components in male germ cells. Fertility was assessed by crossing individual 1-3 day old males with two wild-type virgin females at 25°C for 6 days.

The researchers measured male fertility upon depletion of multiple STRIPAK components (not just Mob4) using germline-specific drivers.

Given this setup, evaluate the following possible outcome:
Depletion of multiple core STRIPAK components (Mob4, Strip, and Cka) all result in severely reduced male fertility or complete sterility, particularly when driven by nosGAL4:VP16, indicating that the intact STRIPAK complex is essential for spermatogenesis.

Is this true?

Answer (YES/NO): YES